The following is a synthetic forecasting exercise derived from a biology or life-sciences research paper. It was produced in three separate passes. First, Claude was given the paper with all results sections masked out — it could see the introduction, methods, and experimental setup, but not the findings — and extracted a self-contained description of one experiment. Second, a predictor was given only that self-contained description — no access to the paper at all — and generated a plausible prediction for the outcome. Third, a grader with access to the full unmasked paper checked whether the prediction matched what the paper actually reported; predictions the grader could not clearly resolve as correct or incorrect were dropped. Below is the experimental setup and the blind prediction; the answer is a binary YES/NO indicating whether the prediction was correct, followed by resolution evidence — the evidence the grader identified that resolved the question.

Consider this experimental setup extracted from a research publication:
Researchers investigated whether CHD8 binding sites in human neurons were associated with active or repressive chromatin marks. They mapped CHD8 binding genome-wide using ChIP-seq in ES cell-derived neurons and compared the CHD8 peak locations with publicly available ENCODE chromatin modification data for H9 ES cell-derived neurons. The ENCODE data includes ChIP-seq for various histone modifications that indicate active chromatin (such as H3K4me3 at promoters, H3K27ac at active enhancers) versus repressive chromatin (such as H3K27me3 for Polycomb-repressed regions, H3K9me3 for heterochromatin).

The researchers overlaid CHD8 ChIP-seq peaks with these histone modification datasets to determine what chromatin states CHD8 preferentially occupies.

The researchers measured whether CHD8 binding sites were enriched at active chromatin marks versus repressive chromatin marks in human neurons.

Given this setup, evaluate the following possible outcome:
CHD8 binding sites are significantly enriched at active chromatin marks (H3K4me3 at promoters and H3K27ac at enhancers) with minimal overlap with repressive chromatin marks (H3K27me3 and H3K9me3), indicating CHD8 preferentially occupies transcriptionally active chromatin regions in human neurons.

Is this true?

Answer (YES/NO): YES